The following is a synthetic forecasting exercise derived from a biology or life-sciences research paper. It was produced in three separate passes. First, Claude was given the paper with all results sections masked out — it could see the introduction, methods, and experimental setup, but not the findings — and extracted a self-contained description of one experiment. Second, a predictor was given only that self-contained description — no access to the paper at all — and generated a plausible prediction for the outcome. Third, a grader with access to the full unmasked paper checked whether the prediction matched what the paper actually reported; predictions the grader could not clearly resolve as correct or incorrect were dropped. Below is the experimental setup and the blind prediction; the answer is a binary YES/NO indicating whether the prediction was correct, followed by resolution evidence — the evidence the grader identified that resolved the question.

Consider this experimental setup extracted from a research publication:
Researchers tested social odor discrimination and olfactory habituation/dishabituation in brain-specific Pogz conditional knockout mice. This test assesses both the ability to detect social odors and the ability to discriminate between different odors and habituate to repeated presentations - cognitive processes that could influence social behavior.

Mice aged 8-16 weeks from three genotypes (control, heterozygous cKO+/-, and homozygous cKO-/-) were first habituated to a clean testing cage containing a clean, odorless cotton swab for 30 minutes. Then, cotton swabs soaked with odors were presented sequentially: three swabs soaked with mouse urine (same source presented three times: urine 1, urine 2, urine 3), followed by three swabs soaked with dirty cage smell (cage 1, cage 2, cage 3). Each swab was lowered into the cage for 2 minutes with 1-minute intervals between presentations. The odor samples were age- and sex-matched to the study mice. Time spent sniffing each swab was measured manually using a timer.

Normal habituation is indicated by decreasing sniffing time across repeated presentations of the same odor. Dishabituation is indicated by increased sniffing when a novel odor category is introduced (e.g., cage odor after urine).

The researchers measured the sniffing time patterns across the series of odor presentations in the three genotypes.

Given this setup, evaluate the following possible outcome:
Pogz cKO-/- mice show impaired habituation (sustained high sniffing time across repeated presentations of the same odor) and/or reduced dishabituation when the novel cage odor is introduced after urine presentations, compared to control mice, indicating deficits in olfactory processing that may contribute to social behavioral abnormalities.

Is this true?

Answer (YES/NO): NO